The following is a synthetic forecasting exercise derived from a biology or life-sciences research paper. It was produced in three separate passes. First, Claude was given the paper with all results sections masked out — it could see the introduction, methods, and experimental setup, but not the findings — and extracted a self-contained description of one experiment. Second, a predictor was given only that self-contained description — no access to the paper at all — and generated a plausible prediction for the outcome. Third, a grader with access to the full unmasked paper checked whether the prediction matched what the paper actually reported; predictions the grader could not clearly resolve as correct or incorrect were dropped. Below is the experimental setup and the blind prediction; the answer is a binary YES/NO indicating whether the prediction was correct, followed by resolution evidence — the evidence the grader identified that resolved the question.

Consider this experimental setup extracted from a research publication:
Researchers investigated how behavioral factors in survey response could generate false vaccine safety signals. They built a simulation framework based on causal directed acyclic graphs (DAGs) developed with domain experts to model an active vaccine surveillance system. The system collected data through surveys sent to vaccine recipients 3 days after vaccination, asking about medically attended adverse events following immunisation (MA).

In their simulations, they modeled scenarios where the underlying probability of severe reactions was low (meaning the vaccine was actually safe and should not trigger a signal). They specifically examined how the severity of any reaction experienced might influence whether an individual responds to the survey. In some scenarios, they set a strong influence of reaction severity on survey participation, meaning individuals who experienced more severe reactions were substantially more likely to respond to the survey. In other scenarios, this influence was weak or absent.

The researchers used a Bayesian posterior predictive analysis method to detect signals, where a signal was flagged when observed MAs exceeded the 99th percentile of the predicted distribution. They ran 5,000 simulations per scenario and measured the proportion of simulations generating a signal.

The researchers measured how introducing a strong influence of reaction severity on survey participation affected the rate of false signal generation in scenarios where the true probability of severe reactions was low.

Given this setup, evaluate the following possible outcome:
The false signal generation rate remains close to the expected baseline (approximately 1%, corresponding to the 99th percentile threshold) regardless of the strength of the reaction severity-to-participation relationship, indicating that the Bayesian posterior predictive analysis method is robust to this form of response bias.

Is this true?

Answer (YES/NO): NO